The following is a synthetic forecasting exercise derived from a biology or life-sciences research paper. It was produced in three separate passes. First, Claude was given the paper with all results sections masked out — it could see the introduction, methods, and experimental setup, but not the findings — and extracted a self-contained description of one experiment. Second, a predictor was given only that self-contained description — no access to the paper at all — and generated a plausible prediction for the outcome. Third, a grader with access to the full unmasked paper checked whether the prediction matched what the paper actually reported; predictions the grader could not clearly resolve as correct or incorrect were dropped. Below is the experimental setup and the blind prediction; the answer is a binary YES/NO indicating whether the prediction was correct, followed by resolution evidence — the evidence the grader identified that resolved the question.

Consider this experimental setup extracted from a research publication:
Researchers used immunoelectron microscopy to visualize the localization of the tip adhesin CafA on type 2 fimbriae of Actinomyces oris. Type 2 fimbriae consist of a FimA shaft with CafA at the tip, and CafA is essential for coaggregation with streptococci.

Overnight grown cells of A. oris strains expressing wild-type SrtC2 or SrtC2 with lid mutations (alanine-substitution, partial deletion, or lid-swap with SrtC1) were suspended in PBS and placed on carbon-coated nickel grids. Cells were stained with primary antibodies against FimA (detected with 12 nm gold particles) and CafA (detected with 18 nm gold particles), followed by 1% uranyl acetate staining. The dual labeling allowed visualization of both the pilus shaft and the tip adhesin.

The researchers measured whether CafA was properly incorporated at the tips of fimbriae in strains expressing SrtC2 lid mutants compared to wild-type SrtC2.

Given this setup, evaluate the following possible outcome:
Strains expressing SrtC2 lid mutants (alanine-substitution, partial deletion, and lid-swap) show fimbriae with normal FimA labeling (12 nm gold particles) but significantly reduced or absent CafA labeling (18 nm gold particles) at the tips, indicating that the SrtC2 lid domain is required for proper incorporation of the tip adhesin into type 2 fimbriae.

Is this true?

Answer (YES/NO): NO